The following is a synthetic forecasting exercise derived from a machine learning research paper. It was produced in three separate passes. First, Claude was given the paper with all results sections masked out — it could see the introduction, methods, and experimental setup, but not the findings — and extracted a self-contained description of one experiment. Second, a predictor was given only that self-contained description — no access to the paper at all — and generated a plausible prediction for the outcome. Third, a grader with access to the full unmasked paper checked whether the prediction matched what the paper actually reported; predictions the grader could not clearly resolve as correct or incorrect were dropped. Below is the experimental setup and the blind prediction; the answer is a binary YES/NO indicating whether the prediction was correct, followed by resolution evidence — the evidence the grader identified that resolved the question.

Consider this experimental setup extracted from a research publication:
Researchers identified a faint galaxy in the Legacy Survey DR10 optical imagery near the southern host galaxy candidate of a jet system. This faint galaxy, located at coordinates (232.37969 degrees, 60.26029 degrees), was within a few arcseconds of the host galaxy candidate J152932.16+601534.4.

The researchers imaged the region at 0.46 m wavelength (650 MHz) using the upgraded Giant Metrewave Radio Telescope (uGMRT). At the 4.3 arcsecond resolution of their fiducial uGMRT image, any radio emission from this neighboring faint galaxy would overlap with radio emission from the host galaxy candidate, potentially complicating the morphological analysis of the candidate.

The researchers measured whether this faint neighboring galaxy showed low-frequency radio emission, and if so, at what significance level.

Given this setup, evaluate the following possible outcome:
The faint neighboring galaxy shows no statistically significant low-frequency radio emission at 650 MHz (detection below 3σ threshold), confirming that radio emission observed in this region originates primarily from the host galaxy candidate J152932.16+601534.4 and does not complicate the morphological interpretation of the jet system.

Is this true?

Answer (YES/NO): NO